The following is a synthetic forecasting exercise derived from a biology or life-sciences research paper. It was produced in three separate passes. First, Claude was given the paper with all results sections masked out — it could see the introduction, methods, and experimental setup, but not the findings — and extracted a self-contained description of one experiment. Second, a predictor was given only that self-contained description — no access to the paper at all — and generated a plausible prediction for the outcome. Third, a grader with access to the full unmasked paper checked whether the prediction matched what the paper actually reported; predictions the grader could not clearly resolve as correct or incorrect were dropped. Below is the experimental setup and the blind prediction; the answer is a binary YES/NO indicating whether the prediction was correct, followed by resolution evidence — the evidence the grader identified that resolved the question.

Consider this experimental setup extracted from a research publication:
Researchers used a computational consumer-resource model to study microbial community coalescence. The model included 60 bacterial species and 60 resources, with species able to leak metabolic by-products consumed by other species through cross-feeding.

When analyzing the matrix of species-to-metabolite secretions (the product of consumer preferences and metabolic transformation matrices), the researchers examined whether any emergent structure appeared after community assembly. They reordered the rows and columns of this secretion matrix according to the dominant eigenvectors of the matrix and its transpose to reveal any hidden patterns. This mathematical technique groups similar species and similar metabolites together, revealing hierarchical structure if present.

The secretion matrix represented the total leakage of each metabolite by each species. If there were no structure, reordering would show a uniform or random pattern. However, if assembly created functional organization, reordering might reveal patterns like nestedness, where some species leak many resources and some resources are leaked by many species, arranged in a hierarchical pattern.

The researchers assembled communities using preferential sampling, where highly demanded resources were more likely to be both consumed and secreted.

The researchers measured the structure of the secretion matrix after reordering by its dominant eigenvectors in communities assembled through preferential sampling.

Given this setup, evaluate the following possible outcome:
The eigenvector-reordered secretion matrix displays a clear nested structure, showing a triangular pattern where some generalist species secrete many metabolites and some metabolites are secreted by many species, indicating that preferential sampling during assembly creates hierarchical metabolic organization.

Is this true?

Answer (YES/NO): YES